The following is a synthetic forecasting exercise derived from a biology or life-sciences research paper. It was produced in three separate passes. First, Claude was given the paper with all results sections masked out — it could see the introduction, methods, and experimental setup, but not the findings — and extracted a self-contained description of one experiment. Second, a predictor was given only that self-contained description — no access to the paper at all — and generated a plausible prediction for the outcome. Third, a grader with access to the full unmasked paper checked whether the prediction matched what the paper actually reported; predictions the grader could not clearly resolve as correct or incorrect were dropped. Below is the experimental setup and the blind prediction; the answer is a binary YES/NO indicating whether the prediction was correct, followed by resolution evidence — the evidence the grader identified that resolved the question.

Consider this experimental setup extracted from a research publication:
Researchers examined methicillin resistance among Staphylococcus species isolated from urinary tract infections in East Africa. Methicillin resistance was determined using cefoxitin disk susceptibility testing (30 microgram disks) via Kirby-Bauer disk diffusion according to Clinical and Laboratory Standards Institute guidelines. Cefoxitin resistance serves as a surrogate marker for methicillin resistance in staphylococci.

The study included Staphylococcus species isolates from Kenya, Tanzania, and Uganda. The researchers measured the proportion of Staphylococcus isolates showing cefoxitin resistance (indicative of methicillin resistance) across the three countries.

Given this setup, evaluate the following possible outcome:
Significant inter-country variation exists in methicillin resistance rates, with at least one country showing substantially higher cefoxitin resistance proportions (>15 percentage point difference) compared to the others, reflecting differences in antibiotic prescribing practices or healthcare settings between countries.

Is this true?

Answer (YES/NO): NO